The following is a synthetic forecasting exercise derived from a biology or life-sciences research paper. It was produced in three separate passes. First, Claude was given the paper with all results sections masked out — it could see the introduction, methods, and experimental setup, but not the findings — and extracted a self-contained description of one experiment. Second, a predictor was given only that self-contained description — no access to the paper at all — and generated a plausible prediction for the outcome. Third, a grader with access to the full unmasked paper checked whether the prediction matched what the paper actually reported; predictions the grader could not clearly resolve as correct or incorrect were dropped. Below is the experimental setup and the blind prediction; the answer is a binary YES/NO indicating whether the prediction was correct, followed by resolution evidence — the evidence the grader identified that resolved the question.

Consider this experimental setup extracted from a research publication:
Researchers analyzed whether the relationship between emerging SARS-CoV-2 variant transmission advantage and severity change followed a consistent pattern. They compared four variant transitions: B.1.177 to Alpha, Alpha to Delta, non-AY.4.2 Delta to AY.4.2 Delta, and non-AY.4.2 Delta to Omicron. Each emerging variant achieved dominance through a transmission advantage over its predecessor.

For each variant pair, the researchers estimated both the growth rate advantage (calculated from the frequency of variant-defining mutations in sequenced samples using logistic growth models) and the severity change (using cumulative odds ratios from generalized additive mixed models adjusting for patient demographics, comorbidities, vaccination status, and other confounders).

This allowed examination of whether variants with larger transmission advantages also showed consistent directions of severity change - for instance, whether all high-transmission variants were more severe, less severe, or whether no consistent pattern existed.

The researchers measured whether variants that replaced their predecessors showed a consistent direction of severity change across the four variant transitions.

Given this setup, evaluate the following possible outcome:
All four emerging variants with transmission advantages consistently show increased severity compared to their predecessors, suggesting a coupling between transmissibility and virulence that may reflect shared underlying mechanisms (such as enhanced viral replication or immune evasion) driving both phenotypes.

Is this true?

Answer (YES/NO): NO